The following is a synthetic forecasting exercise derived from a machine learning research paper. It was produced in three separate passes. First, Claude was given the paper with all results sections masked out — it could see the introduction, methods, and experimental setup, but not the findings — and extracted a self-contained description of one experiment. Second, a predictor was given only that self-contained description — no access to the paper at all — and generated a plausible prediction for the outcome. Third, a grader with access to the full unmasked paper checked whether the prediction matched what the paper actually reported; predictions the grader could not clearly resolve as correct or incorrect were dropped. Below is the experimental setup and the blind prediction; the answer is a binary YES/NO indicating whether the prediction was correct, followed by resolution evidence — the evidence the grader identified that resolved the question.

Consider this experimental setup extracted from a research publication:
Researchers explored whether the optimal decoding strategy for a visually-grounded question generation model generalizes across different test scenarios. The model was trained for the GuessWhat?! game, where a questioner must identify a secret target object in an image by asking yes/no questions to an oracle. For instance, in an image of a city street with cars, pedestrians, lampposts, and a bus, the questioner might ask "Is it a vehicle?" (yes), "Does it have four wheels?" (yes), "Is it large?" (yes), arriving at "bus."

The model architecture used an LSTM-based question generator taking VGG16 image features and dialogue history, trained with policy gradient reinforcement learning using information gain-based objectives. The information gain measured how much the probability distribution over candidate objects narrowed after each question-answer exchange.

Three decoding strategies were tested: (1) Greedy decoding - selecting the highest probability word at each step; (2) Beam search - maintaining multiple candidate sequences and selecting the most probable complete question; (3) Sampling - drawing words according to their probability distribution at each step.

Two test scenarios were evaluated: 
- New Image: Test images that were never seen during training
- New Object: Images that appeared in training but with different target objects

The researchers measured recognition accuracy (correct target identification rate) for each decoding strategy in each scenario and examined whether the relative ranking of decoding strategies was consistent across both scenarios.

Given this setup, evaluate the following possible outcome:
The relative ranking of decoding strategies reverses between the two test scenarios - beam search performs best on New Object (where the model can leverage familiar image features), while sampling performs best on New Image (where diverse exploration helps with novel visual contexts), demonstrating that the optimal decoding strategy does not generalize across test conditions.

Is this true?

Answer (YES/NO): NO